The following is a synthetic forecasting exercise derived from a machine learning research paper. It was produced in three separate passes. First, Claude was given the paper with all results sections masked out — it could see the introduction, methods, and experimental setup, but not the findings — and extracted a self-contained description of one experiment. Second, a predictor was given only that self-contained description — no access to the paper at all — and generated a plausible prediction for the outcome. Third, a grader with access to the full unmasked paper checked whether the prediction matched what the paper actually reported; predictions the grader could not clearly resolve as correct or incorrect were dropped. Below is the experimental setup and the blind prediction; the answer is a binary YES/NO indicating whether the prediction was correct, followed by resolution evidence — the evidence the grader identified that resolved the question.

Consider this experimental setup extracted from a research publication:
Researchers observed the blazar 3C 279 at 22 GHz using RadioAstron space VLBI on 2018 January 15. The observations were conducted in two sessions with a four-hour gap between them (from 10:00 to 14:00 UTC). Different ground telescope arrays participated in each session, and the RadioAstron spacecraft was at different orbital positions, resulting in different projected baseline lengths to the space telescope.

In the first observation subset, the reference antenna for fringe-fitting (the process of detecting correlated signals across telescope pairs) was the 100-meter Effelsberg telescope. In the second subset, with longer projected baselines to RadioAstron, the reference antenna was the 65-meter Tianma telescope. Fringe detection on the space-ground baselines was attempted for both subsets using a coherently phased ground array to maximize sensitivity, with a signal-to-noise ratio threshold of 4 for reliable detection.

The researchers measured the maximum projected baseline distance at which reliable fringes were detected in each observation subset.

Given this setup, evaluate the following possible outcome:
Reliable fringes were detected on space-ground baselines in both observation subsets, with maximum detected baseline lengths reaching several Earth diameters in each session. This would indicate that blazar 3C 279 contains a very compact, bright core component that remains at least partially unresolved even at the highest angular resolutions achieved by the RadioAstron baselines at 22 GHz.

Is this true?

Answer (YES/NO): NO